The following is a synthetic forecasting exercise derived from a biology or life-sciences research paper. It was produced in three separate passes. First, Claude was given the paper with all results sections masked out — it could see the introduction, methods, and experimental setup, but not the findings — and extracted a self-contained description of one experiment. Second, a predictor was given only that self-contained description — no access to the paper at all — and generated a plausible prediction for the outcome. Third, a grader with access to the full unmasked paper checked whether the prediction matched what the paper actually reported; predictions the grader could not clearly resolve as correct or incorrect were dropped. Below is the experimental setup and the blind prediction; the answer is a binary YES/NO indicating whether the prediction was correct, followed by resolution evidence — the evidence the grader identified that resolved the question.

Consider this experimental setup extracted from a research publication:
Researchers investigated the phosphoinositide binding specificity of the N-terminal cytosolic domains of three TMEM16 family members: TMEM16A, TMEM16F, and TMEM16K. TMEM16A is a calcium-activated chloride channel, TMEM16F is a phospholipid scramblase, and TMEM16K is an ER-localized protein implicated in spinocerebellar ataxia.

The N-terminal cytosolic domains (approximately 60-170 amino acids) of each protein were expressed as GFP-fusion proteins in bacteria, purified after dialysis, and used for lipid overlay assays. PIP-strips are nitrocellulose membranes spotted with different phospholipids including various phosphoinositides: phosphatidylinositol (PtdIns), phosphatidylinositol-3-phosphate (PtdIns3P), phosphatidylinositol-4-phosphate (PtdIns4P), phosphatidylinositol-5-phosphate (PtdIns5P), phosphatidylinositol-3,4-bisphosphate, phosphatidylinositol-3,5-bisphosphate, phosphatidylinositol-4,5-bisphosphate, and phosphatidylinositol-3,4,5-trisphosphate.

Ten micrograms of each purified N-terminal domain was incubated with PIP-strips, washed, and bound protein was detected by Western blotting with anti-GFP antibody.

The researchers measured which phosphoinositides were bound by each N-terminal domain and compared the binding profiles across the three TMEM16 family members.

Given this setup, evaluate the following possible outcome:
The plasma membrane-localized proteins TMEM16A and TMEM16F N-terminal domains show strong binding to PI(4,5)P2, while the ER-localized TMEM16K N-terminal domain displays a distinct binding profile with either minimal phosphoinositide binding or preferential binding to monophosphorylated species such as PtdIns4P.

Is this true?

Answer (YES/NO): NO